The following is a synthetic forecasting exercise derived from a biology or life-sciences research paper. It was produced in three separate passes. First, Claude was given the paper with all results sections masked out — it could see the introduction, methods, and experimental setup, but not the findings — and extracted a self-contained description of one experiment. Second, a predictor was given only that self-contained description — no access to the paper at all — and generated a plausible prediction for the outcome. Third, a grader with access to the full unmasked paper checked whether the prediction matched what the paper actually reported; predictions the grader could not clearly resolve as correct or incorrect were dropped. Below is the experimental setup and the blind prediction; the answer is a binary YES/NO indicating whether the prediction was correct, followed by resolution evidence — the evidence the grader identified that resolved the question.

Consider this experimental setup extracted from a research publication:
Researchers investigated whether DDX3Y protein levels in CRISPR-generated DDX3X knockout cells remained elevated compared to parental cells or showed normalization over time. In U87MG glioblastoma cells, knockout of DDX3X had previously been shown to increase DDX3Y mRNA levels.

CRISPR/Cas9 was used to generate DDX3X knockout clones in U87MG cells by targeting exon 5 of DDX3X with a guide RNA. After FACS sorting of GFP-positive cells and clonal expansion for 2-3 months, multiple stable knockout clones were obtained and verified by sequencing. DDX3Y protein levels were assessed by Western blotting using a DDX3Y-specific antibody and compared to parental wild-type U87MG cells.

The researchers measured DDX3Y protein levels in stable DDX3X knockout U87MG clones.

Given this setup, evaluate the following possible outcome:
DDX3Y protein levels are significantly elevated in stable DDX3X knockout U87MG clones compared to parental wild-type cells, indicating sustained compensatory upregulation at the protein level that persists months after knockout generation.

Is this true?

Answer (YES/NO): NO